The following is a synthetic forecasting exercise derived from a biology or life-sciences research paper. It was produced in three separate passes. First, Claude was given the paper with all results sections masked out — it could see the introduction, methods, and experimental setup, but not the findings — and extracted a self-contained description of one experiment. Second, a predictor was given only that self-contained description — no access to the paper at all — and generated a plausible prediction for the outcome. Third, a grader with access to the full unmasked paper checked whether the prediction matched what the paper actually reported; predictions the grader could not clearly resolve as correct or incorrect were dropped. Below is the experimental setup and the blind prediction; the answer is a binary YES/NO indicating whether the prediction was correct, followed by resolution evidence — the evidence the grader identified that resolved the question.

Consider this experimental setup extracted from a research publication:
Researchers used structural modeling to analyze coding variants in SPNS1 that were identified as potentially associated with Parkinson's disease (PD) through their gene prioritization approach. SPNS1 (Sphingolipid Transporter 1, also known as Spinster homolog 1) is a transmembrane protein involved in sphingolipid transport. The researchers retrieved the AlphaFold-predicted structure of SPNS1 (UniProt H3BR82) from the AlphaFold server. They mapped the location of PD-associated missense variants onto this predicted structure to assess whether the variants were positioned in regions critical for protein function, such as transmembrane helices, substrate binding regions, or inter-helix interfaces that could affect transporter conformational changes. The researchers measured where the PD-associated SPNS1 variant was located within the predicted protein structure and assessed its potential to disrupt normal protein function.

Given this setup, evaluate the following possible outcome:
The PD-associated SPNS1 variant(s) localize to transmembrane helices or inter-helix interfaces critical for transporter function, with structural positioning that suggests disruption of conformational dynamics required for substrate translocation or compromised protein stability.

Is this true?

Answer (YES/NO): NO